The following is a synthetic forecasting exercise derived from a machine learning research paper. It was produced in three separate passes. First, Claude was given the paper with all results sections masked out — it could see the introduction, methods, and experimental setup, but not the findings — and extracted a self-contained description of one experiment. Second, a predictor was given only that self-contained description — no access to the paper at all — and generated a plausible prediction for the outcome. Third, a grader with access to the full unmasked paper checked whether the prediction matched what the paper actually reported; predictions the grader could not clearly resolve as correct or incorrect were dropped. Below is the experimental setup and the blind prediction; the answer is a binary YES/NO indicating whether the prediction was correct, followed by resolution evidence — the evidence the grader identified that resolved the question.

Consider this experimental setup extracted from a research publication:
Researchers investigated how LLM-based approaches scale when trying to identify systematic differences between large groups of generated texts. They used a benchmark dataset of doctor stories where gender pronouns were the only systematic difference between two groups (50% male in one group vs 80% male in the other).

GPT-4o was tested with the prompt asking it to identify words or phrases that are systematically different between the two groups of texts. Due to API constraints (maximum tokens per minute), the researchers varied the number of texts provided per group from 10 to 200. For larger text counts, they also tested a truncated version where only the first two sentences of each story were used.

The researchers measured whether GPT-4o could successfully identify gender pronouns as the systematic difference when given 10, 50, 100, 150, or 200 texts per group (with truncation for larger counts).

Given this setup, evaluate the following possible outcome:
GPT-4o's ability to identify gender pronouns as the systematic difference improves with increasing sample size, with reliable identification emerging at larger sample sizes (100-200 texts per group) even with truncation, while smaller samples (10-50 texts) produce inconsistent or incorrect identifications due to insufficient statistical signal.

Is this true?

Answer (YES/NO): NO